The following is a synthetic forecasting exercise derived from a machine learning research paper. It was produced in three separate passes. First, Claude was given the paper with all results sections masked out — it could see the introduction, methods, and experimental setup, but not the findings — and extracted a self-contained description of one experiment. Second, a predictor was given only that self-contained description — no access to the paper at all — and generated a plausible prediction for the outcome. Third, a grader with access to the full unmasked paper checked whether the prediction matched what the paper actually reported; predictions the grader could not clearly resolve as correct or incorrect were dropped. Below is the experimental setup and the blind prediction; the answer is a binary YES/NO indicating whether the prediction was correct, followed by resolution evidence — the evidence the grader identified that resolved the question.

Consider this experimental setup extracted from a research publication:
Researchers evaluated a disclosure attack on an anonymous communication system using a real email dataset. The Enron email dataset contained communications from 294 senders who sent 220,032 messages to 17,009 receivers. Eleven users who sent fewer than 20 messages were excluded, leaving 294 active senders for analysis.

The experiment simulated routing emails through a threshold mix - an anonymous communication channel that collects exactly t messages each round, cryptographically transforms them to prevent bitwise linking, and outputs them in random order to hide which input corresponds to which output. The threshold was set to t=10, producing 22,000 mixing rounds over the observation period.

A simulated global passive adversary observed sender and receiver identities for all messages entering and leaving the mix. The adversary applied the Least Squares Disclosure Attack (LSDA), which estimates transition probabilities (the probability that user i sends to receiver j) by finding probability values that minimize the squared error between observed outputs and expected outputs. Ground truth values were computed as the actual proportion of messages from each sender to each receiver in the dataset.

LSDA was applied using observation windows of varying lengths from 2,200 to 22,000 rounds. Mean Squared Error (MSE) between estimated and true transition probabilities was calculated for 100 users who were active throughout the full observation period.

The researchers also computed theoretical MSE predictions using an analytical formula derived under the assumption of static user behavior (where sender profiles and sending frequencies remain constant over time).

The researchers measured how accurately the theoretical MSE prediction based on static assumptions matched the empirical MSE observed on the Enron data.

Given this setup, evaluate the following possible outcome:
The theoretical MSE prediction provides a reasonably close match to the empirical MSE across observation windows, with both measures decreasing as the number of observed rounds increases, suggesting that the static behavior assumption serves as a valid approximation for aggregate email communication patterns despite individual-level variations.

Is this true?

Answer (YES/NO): YES